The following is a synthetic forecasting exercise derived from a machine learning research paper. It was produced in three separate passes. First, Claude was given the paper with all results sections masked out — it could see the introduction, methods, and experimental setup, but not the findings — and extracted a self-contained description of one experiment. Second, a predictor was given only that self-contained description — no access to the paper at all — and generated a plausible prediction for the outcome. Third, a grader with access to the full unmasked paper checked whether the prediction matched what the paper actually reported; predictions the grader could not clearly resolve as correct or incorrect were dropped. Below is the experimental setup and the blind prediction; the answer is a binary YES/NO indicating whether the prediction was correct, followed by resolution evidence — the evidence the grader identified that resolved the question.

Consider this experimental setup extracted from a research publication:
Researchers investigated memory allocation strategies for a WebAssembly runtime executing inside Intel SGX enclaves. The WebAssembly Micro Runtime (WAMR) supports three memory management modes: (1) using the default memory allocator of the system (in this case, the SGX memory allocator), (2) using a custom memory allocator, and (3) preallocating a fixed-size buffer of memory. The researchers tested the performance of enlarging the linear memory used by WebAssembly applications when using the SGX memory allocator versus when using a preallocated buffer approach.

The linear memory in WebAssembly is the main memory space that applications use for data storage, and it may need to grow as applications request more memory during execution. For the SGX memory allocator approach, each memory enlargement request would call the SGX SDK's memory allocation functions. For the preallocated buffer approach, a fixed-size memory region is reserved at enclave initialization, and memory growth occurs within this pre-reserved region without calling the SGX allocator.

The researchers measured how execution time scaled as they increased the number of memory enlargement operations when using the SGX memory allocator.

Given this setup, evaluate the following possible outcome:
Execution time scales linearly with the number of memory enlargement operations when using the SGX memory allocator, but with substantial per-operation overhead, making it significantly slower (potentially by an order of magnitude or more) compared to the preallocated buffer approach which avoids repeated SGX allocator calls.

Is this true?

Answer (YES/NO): NO